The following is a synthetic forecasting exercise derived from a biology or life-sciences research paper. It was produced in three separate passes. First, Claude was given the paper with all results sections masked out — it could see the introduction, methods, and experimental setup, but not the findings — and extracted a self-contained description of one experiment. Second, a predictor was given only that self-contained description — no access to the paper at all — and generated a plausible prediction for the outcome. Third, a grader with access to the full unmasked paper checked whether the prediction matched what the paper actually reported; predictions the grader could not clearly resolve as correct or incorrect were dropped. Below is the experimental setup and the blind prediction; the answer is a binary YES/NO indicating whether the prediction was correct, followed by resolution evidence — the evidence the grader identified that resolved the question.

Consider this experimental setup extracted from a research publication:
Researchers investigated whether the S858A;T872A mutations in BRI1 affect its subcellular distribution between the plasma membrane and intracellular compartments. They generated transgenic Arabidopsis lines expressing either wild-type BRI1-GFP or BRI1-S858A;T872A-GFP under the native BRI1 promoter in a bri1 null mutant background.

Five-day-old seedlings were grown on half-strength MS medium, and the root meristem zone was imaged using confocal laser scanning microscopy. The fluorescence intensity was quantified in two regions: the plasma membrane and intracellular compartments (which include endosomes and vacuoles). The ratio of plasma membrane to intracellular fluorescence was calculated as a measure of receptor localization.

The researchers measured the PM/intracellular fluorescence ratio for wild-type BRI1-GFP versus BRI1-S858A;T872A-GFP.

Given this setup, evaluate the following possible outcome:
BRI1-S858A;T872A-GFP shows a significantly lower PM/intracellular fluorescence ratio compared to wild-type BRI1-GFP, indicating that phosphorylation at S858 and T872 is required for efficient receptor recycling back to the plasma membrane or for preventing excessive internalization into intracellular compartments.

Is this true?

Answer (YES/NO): YES